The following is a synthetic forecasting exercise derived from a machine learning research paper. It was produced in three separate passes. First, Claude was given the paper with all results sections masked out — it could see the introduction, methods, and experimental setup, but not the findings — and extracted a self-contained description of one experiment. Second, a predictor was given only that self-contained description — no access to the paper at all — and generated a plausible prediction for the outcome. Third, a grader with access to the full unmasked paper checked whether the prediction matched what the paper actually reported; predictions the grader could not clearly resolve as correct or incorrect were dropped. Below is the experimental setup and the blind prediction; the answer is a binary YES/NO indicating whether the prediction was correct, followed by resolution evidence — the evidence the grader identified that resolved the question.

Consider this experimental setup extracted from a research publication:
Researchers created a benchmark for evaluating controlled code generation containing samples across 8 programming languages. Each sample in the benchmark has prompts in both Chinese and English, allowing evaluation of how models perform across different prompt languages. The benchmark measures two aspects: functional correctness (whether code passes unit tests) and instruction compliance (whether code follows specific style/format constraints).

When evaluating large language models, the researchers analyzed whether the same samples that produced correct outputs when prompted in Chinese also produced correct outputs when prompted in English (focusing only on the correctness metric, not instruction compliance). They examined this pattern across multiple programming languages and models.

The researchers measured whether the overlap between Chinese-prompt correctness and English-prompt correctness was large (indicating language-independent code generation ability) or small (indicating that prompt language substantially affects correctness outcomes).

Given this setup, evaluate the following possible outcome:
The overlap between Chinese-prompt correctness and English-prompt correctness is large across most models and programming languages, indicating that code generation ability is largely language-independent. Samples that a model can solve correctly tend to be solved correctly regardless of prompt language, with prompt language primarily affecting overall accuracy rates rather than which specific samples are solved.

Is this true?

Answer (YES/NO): YES